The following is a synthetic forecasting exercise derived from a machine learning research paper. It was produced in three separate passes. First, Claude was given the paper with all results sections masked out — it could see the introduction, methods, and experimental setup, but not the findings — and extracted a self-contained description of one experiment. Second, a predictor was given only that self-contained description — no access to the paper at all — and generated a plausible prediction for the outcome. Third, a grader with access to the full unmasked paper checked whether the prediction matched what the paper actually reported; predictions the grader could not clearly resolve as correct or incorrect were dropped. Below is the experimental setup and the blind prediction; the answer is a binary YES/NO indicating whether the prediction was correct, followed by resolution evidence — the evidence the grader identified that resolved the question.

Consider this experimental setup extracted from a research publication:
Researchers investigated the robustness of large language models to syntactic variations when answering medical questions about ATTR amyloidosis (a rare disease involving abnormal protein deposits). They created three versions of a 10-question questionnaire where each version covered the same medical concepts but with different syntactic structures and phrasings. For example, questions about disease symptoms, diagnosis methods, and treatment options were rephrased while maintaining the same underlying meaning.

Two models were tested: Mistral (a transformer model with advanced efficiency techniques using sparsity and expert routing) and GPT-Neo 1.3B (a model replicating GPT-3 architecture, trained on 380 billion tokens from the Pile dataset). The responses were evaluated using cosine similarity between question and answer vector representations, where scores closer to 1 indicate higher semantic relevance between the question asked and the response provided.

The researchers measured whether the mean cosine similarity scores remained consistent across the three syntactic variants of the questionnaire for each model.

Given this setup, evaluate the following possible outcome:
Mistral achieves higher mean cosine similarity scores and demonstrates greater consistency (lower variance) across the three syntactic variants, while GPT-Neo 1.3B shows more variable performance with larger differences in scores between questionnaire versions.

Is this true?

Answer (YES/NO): NO